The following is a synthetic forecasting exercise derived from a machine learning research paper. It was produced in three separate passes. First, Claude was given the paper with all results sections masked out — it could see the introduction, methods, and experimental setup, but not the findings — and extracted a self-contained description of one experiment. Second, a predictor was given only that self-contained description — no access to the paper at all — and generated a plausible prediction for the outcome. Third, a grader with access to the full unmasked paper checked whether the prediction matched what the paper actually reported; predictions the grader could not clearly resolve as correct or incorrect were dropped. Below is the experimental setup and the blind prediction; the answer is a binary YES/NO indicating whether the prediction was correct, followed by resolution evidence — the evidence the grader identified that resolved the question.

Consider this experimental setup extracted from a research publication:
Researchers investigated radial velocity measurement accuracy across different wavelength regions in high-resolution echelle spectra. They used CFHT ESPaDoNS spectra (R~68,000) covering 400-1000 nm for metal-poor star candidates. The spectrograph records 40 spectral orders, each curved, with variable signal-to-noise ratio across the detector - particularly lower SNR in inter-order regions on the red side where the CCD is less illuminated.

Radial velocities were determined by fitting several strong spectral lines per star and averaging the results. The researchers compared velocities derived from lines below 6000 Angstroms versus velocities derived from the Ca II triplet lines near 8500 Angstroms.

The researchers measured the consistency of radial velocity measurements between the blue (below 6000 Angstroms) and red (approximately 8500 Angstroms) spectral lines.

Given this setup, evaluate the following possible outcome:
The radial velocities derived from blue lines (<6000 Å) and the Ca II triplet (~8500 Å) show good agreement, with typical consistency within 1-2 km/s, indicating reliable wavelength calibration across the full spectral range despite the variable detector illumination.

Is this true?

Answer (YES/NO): NO